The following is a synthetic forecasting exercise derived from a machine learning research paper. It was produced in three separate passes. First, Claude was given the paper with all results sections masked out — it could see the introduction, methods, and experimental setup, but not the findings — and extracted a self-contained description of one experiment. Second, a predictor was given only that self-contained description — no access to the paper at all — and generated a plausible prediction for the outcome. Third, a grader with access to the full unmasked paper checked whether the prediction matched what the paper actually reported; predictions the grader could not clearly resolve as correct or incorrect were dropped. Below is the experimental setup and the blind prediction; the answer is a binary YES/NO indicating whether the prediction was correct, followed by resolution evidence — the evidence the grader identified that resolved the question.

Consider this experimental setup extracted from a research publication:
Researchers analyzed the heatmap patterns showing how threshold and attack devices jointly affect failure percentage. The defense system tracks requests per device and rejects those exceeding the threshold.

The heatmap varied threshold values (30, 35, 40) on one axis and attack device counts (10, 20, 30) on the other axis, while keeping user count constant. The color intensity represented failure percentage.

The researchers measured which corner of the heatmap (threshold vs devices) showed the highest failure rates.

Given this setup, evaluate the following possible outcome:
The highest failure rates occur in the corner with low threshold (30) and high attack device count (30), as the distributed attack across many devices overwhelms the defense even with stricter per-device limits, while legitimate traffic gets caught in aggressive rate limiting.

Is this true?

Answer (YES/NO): NO